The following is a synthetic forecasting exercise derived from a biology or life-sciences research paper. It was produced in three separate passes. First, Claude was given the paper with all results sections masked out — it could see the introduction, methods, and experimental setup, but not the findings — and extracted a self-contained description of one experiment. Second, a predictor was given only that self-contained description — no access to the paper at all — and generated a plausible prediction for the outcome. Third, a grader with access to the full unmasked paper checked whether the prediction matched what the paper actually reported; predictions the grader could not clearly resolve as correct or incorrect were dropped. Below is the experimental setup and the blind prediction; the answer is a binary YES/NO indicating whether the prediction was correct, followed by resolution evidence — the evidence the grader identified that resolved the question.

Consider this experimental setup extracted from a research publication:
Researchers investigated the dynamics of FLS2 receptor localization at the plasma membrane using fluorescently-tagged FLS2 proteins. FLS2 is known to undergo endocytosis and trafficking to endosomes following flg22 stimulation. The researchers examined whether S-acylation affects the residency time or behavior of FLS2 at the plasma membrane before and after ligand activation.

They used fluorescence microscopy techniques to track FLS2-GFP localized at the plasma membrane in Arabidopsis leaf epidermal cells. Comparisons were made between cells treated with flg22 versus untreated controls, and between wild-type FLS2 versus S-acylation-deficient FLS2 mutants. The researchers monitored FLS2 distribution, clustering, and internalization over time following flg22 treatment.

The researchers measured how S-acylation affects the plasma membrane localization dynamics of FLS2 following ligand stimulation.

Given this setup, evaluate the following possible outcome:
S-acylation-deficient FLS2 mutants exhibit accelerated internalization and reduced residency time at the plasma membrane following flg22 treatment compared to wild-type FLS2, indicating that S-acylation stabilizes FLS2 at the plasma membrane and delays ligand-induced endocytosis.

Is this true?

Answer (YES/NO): YES